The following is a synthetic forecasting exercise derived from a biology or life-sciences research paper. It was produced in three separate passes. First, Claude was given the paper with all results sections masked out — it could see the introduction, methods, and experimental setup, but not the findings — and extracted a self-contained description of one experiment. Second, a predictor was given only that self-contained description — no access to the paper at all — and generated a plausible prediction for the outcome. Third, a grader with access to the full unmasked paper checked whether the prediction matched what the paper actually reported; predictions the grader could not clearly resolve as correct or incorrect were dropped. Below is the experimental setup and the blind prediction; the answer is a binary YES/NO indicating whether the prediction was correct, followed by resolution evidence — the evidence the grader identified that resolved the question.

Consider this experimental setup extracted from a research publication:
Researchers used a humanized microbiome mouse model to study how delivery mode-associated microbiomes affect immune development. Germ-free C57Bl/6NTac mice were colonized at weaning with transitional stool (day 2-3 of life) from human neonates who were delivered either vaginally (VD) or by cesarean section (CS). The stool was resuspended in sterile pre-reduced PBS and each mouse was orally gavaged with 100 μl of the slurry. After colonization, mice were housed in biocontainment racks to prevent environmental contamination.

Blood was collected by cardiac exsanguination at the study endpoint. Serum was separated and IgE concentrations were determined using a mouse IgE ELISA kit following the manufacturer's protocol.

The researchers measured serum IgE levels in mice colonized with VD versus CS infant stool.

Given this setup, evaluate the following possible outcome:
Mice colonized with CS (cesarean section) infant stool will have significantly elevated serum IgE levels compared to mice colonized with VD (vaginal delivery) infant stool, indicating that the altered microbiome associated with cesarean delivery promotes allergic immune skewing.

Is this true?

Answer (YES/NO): YES